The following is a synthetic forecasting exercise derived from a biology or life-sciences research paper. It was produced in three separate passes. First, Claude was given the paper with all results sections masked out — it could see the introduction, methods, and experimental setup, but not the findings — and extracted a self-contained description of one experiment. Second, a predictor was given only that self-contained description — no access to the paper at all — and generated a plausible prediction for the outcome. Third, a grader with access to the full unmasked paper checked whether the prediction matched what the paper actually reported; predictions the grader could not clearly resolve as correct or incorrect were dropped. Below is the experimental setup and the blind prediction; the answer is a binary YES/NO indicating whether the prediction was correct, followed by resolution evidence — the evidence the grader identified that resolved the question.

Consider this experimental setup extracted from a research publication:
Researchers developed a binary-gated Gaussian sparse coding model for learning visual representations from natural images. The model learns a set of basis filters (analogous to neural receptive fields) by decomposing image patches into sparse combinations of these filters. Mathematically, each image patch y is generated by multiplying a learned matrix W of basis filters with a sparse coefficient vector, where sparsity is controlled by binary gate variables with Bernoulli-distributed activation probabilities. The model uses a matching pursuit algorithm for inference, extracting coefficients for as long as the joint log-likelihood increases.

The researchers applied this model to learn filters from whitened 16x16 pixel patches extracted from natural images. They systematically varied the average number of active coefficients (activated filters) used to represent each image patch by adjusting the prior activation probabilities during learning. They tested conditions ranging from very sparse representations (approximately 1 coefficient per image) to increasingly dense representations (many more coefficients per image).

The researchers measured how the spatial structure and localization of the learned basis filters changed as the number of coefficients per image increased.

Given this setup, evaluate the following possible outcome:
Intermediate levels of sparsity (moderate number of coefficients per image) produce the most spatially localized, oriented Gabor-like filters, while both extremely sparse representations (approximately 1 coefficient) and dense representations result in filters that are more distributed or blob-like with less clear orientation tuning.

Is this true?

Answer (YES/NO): NO